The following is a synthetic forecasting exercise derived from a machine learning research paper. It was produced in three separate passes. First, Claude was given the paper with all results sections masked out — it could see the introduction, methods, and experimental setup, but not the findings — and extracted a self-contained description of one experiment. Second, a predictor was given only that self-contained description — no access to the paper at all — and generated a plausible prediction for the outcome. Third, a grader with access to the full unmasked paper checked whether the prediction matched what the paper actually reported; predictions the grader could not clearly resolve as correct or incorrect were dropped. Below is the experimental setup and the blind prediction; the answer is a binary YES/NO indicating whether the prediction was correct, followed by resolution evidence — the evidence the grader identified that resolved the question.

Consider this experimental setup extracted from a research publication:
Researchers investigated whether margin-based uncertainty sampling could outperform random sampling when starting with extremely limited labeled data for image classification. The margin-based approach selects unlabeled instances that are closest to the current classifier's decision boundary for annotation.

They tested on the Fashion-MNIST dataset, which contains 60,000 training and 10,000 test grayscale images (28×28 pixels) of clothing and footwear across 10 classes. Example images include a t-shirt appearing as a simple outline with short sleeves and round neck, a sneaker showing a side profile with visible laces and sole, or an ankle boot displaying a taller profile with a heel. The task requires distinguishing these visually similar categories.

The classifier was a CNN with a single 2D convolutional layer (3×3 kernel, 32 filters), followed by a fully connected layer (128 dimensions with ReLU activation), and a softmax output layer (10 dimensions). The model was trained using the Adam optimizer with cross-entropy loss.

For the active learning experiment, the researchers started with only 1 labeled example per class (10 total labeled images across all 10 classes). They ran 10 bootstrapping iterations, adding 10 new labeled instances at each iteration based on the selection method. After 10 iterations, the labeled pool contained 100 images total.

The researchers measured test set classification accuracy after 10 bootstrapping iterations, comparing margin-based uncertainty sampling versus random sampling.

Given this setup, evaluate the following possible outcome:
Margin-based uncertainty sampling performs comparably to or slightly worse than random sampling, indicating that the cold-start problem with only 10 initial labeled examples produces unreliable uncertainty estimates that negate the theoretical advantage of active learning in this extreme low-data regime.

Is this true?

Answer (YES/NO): YES